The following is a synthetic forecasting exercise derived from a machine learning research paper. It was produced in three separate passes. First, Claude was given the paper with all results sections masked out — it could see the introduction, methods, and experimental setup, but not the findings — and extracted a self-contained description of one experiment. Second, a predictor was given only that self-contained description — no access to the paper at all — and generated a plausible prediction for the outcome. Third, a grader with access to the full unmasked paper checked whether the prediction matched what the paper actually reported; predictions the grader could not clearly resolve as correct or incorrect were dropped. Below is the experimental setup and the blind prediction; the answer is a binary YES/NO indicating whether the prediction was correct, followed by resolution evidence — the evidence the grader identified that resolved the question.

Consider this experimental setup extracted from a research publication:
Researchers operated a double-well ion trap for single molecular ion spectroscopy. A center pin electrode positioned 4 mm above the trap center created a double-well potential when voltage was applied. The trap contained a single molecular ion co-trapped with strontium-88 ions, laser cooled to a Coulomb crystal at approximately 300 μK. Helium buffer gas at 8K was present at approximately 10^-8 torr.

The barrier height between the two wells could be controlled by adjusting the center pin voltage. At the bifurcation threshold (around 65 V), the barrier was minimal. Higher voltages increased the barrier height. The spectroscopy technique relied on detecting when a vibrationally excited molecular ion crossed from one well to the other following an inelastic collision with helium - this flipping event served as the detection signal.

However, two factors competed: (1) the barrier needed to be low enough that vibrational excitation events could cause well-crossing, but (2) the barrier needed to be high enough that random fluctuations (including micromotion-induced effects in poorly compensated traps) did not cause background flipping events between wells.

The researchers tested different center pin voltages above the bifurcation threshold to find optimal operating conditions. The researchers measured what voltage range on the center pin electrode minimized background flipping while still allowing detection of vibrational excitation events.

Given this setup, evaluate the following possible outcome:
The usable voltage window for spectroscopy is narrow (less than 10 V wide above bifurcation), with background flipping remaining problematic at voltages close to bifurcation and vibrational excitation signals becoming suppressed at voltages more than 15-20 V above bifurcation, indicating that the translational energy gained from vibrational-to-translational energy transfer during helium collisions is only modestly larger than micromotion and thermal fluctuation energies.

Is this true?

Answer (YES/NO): NO